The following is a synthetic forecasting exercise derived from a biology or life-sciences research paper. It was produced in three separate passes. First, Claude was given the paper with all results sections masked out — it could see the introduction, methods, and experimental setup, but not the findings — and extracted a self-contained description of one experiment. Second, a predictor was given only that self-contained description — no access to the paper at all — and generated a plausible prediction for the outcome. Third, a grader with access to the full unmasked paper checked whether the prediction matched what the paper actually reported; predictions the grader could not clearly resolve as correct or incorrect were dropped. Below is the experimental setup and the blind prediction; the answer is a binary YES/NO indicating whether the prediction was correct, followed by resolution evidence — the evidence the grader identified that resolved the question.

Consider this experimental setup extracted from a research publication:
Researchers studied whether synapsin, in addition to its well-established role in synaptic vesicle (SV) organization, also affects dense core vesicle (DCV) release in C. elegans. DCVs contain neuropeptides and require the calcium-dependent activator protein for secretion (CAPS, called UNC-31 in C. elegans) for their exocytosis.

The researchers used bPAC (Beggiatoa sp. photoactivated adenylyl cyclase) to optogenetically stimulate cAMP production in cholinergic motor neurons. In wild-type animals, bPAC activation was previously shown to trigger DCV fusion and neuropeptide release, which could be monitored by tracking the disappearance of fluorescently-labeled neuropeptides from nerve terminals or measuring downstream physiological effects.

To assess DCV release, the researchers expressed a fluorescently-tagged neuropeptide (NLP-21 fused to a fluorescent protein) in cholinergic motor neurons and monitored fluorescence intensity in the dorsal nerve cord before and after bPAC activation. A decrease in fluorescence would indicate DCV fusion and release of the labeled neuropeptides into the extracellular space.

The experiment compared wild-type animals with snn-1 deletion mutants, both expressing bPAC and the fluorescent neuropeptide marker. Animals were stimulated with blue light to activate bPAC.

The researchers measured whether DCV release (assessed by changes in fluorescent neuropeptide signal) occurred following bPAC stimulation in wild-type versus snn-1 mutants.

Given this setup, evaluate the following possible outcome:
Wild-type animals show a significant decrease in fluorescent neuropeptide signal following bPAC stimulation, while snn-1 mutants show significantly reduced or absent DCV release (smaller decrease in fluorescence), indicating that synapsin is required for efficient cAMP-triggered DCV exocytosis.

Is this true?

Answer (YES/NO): YES